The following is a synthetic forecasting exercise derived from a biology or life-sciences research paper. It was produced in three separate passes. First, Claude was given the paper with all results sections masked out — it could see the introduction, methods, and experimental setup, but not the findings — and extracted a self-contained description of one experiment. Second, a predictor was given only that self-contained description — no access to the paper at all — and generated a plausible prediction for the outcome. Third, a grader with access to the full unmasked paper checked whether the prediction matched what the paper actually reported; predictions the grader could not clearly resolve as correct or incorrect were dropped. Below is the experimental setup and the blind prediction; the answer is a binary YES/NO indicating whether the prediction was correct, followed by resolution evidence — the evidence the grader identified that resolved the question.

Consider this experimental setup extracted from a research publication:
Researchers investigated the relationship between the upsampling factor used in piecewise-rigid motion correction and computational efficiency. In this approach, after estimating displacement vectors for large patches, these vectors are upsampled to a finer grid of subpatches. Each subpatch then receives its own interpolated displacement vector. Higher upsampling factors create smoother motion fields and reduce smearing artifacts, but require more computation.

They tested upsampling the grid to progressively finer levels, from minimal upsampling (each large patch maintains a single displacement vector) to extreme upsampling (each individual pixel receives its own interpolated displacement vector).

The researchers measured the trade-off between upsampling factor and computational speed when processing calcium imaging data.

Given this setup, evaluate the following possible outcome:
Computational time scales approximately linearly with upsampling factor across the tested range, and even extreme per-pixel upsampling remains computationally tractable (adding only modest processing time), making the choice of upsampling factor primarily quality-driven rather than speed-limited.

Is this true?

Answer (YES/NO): NO